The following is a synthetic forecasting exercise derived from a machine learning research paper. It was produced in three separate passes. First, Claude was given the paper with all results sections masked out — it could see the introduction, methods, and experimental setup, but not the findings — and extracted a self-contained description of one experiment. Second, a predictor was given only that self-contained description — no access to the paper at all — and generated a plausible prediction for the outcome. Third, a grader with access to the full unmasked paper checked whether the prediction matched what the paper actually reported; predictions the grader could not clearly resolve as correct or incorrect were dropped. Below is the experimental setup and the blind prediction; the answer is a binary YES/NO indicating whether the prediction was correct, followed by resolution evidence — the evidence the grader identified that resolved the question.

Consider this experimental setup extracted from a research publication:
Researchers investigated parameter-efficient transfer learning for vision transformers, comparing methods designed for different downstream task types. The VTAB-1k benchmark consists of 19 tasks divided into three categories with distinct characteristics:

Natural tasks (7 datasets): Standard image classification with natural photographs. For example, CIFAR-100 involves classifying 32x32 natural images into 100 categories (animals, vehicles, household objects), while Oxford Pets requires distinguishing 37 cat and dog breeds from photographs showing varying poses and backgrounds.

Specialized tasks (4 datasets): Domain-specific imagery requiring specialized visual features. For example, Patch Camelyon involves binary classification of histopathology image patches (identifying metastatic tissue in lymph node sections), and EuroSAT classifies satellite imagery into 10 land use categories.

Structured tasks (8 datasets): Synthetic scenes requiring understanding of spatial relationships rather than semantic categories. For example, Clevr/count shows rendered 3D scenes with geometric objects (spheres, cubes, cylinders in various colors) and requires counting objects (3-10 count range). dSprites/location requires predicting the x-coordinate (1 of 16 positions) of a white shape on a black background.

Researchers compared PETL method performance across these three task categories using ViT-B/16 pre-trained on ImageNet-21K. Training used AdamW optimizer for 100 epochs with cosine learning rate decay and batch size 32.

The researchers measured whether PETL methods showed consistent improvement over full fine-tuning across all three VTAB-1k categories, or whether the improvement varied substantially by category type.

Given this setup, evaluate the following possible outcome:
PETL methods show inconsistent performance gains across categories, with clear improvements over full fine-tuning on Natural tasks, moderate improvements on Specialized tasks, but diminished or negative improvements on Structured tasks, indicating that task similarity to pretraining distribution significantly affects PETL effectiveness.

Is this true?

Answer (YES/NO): NO